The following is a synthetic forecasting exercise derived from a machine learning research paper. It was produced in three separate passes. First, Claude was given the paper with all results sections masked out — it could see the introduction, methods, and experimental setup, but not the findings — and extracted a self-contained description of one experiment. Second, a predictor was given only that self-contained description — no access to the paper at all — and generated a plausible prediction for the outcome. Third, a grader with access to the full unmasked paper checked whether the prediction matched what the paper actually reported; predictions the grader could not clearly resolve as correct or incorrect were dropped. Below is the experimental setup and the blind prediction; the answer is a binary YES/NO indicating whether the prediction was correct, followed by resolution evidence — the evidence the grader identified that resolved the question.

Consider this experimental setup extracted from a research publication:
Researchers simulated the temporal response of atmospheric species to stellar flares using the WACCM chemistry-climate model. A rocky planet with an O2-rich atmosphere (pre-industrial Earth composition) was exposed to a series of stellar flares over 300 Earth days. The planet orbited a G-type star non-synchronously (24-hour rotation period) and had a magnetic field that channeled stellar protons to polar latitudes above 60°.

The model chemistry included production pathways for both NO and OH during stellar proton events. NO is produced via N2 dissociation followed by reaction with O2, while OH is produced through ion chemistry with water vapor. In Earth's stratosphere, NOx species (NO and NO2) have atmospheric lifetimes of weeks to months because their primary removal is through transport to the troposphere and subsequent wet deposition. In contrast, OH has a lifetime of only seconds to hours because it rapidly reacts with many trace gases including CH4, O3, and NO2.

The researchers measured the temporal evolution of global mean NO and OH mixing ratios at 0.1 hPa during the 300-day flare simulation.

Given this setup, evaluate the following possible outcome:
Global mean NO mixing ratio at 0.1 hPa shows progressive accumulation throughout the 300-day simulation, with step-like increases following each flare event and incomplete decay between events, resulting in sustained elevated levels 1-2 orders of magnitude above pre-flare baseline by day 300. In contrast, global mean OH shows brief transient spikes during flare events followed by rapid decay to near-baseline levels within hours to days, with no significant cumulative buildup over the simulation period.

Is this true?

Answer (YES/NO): NO